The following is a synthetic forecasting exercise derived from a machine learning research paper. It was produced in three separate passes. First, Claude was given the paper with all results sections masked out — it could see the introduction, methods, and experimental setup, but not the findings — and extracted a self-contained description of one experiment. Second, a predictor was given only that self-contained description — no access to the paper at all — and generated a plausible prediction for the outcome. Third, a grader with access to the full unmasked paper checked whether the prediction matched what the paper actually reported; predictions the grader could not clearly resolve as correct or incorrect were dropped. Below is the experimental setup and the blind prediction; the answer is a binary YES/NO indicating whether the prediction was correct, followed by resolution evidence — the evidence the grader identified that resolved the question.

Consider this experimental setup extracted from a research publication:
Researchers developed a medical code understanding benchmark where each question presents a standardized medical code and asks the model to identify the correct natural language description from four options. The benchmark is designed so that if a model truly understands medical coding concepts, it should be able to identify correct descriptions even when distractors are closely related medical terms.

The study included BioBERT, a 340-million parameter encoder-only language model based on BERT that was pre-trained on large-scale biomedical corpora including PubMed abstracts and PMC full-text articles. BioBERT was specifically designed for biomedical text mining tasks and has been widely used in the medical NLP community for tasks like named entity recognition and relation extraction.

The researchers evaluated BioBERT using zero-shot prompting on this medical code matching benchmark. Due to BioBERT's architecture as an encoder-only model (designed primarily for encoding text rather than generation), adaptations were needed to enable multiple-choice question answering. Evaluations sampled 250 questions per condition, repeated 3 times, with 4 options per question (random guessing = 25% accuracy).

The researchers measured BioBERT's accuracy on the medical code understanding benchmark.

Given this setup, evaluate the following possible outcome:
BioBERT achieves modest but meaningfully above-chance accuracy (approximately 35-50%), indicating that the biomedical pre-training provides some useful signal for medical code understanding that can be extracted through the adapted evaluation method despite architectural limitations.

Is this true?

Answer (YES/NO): NO